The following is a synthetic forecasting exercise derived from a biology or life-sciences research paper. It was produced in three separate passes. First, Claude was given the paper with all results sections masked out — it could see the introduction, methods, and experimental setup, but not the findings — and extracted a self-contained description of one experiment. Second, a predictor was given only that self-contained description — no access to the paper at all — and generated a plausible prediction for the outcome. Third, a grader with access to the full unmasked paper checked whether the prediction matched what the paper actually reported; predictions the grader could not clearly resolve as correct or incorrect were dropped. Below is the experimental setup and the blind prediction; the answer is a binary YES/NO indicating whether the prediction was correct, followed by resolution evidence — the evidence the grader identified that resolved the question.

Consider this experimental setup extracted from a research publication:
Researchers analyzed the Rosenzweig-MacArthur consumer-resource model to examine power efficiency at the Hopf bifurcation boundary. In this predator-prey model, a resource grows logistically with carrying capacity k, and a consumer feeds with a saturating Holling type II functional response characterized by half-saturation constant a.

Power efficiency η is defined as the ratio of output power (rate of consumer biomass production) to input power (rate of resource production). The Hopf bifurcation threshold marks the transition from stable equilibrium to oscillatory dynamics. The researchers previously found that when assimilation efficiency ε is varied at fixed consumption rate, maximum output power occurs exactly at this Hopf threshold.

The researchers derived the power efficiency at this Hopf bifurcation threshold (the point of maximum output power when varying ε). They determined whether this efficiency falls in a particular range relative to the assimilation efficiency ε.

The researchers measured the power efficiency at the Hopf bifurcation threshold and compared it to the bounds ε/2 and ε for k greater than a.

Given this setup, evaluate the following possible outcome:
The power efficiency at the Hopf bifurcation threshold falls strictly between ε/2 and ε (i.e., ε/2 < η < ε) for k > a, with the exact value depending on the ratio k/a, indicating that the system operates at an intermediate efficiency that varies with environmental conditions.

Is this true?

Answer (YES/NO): YES